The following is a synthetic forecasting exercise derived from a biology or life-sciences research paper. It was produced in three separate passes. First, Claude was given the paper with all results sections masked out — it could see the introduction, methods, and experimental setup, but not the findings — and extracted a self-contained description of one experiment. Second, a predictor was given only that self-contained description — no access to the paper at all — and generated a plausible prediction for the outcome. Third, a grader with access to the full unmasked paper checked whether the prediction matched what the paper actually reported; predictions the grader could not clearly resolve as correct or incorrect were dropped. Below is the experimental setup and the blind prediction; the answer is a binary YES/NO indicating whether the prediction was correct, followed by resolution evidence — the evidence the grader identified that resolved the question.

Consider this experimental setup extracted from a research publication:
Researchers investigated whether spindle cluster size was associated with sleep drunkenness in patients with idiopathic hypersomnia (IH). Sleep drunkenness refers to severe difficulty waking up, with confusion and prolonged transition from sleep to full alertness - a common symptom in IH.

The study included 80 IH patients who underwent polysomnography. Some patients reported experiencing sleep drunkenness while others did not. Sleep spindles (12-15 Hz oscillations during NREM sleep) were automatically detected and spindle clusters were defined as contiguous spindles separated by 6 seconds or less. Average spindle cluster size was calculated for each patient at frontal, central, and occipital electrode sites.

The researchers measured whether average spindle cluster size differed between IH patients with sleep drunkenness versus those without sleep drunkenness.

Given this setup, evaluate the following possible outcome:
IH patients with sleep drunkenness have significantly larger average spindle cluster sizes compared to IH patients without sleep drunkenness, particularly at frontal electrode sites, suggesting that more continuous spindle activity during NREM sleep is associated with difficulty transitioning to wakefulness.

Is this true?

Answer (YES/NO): NO